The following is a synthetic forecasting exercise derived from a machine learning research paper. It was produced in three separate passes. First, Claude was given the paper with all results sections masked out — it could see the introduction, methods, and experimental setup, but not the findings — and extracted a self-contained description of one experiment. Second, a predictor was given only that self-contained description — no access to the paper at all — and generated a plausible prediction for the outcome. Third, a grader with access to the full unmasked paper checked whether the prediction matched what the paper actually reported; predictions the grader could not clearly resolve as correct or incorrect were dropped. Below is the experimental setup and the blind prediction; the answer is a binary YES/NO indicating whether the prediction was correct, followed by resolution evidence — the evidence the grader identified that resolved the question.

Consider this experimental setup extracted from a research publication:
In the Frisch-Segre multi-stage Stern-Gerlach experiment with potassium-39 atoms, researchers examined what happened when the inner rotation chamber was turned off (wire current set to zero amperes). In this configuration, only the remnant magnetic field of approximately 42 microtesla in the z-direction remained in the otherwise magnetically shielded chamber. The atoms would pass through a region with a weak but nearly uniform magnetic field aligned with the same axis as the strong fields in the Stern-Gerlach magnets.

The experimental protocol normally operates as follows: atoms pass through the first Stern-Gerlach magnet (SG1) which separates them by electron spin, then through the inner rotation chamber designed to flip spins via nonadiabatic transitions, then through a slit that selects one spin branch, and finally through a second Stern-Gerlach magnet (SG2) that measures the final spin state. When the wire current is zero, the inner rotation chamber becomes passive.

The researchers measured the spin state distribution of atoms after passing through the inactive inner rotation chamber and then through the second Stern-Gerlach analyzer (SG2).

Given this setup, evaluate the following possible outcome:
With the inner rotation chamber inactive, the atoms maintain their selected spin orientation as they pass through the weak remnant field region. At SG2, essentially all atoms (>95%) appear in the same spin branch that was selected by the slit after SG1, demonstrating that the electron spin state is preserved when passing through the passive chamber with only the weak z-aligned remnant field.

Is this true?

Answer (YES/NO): YES